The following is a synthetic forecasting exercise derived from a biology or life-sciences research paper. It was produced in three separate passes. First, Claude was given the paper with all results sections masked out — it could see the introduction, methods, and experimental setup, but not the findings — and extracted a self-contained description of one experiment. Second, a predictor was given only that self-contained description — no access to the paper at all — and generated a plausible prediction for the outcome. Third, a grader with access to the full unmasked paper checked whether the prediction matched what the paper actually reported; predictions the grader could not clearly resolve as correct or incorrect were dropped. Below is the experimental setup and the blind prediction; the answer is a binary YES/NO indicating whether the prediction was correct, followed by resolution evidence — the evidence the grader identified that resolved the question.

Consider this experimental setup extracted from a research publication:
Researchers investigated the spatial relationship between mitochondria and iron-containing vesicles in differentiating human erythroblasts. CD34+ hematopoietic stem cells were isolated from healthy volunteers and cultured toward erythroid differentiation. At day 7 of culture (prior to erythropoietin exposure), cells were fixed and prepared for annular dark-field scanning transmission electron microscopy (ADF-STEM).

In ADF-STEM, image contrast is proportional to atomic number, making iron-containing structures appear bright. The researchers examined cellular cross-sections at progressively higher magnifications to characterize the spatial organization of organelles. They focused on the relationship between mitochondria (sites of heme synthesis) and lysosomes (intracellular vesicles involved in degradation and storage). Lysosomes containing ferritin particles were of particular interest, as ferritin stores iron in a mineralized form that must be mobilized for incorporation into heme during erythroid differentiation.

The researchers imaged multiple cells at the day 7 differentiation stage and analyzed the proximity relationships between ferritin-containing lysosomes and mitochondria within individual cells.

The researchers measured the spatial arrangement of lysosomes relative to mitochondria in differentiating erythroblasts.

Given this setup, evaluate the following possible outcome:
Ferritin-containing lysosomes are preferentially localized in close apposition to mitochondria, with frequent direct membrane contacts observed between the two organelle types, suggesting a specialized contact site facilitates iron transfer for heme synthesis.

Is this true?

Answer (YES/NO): YES